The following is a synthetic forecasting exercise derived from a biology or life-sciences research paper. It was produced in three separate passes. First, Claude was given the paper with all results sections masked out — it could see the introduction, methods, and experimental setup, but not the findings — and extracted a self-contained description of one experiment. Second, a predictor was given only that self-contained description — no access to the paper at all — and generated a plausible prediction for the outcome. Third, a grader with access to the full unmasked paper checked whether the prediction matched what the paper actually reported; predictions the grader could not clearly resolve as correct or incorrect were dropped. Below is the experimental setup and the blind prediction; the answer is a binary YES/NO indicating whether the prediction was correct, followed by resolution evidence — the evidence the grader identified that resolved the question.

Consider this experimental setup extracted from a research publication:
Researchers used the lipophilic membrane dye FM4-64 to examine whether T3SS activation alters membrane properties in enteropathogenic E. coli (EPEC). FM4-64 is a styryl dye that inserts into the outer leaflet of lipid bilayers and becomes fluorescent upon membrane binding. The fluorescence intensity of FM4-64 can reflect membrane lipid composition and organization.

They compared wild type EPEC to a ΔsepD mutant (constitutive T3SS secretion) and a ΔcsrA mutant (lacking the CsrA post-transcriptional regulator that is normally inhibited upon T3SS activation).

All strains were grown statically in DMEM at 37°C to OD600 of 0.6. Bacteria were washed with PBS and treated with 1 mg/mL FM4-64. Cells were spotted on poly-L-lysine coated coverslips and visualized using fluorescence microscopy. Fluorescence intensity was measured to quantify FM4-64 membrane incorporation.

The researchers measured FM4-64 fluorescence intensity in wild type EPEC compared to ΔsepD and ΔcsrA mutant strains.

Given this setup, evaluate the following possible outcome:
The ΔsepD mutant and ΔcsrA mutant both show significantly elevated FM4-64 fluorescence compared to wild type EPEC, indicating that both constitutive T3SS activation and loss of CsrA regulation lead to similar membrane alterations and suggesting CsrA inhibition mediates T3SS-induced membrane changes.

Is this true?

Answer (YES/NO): NO